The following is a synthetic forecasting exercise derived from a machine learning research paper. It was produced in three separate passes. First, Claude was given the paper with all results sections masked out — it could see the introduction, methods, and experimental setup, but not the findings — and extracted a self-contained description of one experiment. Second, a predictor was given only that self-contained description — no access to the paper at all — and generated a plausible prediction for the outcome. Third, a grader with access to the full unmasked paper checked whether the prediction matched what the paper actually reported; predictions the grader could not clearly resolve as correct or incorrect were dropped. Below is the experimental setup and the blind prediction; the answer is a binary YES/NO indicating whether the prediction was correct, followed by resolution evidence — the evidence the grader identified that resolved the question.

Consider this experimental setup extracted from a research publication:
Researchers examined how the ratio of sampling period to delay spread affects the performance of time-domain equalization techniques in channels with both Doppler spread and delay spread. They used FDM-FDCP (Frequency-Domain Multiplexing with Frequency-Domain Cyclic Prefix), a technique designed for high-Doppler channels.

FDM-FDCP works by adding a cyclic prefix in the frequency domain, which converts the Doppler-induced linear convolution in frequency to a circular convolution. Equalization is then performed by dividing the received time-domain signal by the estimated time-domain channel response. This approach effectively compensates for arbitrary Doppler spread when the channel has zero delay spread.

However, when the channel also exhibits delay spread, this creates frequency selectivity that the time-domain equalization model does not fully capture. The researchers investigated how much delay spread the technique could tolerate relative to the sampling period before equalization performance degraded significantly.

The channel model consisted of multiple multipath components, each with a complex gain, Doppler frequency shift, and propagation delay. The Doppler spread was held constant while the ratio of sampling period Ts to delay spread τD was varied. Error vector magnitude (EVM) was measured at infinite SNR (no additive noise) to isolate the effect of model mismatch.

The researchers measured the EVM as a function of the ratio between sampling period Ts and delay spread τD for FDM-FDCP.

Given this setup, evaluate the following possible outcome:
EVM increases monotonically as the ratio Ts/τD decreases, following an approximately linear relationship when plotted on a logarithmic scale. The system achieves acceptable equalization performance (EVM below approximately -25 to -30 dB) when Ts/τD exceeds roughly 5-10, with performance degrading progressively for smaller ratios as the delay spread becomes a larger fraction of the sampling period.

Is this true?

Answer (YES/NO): NO